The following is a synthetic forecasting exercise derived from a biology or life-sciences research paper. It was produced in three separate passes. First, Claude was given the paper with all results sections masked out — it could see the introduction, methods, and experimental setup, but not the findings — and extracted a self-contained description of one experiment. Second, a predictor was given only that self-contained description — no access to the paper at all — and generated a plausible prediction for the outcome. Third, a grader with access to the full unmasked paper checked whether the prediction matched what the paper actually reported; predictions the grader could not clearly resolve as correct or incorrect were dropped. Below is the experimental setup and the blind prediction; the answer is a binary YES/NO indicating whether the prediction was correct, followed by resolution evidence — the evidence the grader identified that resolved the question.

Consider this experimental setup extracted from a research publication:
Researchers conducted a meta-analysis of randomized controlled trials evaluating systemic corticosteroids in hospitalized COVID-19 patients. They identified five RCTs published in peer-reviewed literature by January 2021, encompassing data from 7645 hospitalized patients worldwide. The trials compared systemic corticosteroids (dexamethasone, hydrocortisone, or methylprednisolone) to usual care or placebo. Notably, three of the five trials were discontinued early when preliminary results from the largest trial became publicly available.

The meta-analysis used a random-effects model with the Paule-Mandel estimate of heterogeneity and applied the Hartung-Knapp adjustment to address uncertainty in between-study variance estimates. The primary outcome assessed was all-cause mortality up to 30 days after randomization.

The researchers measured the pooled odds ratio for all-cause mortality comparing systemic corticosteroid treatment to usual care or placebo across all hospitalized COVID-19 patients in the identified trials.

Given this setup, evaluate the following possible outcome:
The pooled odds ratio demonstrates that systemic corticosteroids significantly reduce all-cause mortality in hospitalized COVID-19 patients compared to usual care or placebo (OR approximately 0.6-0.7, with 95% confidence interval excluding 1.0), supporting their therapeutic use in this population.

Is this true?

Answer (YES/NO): NO